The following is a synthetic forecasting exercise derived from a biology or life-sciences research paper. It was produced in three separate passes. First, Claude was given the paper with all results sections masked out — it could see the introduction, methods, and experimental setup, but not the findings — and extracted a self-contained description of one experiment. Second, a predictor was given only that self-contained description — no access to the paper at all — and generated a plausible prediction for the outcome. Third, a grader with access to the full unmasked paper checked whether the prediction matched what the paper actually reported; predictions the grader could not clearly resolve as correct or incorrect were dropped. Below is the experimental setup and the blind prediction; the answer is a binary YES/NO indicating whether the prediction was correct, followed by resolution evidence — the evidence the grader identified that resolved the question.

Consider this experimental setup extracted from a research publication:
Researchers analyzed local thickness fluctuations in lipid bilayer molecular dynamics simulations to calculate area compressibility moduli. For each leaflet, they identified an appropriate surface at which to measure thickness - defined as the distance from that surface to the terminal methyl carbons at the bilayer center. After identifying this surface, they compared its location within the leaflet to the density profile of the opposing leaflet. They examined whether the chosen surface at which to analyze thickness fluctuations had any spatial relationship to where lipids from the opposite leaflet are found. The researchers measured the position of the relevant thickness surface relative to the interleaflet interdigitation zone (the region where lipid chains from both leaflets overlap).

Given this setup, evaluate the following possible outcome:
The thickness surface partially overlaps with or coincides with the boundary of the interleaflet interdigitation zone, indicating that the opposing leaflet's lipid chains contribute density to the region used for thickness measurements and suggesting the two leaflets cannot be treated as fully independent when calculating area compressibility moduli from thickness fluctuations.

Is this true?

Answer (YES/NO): NO